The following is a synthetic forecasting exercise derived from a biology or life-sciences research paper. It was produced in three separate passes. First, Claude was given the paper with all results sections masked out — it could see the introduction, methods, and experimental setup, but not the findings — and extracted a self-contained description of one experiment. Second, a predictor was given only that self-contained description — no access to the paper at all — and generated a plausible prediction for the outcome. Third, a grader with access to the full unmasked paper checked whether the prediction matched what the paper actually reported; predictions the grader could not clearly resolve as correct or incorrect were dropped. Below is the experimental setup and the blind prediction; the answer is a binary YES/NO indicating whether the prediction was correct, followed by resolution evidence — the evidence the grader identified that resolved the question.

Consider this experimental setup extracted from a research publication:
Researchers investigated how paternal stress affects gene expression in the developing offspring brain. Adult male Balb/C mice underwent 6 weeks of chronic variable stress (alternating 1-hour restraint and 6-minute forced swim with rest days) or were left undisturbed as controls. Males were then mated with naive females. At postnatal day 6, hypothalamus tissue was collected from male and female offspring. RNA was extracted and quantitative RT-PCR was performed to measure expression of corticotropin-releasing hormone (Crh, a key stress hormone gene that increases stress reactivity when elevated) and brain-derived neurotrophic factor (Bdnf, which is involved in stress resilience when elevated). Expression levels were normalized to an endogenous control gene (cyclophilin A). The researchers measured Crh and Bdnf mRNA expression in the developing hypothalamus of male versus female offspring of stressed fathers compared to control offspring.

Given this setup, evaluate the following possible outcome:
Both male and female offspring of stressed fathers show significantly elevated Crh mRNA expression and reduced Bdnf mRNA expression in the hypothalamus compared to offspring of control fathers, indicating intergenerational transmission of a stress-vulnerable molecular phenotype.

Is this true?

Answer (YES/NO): NO